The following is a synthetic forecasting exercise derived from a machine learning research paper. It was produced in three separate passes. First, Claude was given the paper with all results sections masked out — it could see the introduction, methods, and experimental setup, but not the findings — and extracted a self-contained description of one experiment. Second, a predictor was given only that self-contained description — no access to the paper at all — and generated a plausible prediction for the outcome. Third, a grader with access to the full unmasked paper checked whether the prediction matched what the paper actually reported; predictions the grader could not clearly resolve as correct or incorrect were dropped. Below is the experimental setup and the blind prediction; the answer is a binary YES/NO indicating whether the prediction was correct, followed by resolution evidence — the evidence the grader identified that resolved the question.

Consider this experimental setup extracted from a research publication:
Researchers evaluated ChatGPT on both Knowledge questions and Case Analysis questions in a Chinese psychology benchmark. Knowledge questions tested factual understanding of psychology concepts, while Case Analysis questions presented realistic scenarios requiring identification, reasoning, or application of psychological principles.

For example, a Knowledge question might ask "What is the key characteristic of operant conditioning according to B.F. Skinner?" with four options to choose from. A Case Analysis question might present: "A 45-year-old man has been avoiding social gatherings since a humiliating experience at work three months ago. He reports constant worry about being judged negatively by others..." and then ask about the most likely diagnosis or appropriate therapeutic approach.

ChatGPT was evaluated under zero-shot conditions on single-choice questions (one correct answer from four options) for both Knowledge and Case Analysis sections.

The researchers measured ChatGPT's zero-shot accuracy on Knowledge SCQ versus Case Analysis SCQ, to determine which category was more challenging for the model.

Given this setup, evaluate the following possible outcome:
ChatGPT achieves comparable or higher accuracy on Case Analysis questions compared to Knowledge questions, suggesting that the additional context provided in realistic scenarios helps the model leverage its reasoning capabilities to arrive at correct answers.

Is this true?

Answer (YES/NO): NO